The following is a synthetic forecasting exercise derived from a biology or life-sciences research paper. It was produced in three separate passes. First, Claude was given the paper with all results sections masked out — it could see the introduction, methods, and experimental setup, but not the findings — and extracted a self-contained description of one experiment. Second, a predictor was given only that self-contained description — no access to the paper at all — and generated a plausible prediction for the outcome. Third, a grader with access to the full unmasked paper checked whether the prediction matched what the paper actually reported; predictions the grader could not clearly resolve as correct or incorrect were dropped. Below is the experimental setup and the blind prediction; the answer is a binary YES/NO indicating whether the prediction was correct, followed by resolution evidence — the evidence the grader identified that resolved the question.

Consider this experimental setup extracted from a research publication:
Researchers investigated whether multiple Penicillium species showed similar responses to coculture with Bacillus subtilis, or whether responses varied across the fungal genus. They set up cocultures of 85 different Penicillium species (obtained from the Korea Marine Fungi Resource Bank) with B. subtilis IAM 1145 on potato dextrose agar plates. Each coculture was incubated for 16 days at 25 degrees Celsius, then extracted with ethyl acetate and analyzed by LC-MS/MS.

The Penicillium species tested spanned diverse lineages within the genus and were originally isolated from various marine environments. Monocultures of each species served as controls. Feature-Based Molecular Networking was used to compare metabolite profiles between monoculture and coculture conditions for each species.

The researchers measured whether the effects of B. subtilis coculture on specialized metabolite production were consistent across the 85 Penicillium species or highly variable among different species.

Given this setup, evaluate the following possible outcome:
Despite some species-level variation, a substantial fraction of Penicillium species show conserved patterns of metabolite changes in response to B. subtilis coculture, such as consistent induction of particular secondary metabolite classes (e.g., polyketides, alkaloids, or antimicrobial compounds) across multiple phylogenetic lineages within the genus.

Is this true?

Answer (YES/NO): NO